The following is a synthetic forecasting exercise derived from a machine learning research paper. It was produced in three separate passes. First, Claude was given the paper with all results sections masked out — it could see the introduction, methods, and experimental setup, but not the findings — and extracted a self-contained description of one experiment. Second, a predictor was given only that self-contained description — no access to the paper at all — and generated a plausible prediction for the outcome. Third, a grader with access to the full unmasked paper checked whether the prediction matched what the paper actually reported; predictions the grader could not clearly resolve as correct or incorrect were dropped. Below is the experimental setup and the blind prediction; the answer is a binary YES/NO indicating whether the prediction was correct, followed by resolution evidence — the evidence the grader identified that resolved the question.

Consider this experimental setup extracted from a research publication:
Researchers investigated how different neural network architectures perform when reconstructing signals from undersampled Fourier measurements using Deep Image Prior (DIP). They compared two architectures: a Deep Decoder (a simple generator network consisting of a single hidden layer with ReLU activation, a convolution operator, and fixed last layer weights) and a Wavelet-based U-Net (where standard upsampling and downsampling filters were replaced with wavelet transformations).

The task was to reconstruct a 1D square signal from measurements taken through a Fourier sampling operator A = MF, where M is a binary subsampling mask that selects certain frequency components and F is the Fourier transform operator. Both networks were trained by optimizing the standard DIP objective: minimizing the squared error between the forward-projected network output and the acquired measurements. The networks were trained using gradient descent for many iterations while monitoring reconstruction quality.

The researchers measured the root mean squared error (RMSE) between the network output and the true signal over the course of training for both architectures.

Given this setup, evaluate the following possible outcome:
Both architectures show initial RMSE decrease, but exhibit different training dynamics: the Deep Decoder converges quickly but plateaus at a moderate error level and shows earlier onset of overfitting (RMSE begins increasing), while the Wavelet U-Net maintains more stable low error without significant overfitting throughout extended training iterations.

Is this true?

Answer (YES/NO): NO